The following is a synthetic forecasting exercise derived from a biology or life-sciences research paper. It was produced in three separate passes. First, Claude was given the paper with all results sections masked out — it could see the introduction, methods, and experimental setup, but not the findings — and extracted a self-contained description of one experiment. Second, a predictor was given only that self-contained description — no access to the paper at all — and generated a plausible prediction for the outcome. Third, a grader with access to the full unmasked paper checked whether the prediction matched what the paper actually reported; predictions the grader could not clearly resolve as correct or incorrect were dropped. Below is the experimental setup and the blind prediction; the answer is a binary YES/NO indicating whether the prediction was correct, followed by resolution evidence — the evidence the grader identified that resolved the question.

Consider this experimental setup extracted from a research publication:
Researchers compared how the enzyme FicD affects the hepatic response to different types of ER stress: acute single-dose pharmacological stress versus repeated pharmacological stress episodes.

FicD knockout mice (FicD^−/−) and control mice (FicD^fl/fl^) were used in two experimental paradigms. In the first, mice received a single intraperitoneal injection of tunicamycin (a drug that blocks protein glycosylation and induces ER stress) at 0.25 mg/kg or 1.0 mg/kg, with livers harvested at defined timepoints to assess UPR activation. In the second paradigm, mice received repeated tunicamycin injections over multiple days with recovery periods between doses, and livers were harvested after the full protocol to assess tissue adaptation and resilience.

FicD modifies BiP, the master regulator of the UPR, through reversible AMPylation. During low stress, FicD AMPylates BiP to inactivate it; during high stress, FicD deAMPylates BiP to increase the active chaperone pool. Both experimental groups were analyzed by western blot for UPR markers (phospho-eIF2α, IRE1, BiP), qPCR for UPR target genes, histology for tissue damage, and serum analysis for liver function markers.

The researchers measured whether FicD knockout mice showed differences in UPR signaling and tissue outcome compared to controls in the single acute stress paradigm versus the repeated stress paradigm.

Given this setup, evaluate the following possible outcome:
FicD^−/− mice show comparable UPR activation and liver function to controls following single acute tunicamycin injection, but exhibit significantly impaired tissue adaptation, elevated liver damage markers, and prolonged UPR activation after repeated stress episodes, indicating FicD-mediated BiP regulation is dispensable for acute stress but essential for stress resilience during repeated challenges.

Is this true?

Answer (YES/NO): NO